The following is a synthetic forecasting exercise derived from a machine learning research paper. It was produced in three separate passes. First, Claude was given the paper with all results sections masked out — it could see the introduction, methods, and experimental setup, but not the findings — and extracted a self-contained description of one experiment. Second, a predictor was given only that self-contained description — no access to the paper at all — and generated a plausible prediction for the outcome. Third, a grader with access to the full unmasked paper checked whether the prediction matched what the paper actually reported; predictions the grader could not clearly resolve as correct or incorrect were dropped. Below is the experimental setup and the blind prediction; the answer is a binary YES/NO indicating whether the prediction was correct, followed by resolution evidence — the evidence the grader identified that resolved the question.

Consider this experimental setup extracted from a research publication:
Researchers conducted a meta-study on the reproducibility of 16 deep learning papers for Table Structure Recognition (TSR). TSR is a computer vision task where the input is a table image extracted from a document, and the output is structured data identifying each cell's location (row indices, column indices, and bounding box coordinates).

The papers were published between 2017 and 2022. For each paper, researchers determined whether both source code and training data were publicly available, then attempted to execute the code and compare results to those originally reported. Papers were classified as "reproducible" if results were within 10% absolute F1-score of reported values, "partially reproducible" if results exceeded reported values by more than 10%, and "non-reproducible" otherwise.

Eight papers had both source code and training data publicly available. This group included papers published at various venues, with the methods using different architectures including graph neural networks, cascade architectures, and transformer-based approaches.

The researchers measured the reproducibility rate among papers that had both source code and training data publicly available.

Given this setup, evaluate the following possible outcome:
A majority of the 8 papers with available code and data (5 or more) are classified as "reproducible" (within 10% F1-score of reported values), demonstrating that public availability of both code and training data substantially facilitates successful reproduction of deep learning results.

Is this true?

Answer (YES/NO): NO